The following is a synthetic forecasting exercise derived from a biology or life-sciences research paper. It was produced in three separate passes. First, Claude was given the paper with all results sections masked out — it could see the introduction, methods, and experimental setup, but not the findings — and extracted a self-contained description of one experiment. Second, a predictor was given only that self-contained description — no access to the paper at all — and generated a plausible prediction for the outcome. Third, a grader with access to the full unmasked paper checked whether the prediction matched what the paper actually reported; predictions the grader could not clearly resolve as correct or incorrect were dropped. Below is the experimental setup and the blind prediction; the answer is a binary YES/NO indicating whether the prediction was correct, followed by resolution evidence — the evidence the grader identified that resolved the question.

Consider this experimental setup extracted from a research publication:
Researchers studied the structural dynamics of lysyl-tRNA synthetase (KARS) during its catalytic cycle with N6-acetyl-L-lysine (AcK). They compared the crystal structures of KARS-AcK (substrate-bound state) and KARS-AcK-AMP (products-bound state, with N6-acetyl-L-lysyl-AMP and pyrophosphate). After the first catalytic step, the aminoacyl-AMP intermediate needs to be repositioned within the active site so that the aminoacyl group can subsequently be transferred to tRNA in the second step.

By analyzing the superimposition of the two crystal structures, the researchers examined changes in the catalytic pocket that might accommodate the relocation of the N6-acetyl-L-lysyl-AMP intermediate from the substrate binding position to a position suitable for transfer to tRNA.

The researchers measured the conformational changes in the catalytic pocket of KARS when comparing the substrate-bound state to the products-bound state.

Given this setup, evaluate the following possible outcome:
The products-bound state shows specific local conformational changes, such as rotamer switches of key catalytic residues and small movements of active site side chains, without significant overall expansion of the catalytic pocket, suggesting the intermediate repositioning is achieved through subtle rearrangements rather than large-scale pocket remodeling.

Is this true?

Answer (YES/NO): NO